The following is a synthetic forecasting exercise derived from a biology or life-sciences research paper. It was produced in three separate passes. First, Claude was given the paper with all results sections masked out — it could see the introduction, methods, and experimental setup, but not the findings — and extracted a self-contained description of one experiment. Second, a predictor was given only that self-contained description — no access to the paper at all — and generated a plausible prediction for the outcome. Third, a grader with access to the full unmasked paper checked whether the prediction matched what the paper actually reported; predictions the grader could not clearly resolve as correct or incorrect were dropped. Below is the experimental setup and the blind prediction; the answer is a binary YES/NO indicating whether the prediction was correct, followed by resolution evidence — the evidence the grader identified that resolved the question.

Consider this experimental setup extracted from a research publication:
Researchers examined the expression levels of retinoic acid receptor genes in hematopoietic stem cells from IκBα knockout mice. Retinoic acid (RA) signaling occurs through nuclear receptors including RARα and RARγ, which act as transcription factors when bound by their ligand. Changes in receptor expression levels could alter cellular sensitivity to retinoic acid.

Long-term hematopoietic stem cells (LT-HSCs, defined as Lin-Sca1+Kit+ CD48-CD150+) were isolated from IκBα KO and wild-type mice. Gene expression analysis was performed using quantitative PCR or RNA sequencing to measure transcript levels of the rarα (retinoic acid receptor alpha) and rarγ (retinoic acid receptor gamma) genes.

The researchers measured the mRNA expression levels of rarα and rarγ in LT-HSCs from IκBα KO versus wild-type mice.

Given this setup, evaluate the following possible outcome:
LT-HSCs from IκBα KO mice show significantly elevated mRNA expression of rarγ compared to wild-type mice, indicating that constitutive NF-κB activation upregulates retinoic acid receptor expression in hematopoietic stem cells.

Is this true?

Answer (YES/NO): NO